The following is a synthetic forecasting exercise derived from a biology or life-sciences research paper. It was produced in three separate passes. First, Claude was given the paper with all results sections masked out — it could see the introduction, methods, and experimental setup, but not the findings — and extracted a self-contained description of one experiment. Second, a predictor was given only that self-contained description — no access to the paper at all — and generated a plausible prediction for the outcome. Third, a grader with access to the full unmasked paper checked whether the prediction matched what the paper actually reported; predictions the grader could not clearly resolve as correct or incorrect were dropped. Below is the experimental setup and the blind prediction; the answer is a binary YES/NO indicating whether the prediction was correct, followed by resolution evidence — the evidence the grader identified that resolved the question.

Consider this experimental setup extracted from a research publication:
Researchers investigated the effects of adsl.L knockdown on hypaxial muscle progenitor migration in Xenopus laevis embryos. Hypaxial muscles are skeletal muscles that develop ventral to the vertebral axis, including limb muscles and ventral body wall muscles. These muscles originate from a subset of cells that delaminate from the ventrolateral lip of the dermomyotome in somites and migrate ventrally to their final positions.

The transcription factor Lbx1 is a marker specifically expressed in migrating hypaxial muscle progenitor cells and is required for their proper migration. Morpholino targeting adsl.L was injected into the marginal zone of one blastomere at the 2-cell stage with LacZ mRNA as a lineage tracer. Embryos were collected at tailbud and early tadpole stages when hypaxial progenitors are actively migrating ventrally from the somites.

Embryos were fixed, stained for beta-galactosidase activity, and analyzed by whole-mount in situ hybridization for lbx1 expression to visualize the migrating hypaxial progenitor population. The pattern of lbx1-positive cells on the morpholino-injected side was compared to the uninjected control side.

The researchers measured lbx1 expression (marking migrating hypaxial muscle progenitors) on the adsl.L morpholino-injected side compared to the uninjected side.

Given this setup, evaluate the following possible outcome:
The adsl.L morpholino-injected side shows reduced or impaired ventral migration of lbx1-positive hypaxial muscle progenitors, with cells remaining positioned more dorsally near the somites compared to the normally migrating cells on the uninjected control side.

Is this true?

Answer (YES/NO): YES